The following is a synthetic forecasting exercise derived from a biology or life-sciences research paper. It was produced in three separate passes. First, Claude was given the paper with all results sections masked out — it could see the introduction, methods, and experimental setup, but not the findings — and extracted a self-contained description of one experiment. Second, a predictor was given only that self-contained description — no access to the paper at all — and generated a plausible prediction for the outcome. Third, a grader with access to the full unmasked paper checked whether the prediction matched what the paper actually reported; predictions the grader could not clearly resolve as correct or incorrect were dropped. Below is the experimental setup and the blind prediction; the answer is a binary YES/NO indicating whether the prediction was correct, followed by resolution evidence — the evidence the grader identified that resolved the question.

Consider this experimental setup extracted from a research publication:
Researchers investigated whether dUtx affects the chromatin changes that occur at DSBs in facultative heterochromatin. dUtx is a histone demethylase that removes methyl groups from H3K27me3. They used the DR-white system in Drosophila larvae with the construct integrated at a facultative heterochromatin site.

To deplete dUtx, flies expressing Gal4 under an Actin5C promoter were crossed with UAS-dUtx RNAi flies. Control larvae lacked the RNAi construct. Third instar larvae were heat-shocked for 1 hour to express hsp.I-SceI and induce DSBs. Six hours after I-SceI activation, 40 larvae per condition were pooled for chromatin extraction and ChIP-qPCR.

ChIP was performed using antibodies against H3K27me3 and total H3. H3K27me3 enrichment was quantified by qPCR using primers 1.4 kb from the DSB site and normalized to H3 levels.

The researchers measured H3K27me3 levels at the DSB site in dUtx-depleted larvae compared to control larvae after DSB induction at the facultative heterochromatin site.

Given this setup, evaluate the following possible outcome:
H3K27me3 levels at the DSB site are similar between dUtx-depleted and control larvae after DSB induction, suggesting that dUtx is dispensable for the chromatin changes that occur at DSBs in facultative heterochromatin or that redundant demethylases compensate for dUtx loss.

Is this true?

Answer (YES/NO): NO